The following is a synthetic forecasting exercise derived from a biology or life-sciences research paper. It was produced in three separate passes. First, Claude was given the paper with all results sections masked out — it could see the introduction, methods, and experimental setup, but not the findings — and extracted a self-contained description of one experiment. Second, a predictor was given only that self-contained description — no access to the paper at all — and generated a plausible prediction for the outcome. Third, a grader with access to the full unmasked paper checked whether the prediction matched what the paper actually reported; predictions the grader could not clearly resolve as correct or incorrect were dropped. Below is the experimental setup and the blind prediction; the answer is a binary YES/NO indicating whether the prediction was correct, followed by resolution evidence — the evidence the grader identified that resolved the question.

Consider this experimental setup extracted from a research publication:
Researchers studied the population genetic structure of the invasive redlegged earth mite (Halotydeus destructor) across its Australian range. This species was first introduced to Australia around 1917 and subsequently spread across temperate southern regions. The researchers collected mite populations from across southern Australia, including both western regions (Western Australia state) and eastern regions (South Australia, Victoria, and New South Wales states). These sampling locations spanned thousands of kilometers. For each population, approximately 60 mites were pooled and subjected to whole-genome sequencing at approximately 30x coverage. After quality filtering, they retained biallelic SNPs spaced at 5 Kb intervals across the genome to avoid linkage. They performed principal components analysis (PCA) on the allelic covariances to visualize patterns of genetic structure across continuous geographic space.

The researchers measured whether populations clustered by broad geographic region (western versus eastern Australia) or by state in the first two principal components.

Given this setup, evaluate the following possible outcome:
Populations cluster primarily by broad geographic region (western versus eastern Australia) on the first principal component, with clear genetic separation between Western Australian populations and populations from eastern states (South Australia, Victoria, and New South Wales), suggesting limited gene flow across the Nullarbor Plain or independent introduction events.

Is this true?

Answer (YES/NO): NO